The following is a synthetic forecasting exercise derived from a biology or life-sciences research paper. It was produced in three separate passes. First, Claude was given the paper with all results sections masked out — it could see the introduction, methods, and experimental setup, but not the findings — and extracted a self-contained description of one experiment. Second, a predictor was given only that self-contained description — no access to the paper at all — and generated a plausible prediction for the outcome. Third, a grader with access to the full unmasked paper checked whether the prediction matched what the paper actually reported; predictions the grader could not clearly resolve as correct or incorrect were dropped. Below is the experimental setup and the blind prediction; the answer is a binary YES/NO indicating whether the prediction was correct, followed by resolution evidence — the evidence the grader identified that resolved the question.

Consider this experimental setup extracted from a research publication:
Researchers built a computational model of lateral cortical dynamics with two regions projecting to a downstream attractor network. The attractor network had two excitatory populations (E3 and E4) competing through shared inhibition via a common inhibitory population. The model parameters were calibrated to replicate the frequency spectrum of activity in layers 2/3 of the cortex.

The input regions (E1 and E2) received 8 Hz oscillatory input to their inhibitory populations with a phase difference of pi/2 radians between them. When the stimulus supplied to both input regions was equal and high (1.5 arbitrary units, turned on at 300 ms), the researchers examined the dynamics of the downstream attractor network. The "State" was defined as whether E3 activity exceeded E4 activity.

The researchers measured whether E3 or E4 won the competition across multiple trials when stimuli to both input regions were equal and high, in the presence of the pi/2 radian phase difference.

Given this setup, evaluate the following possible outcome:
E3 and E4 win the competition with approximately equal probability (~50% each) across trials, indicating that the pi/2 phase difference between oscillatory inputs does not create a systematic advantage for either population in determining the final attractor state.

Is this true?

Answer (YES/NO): YES